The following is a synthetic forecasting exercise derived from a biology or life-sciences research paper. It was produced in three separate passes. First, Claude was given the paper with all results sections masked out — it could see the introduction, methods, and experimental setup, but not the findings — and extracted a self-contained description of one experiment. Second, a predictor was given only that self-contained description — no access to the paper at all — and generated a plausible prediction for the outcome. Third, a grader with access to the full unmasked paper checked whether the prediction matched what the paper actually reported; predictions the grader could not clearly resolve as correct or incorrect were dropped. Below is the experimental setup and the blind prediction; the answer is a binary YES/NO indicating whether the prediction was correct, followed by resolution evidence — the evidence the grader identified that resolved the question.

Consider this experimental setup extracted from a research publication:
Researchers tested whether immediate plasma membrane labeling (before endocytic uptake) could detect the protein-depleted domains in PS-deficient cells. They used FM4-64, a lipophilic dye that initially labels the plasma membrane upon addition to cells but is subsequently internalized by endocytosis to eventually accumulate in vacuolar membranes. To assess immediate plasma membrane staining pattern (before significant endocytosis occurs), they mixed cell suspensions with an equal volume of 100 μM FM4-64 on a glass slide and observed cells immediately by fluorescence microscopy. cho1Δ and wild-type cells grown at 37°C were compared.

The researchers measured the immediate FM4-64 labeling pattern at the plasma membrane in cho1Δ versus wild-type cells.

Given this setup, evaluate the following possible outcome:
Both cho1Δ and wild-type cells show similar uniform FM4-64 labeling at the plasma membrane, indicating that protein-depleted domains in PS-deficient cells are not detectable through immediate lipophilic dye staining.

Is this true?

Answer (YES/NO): YES